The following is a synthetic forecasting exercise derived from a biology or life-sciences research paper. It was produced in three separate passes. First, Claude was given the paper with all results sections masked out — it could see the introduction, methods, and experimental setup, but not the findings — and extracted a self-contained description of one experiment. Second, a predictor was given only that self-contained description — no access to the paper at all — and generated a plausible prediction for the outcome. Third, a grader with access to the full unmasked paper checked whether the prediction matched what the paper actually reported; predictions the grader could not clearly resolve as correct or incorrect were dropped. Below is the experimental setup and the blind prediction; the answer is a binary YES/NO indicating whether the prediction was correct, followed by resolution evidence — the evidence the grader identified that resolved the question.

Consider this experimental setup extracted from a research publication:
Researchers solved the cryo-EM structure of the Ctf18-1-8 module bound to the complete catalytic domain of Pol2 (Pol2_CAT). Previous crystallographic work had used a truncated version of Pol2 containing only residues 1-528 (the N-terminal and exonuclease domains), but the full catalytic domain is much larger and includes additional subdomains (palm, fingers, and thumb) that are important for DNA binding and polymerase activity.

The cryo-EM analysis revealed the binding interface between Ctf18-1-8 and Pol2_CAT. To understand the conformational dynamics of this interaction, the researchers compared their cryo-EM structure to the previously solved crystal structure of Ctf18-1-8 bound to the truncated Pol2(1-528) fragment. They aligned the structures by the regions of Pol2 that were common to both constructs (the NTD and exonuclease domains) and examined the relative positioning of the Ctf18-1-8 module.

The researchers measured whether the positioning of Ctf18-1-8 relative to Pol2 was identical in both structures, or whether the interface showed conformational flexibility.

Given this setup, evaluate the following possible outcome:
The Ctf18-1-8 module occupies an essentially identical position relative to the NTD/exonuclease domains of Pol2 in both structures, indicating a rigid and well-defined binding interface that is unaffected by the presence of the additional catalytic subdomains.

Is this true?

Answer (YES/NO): NO